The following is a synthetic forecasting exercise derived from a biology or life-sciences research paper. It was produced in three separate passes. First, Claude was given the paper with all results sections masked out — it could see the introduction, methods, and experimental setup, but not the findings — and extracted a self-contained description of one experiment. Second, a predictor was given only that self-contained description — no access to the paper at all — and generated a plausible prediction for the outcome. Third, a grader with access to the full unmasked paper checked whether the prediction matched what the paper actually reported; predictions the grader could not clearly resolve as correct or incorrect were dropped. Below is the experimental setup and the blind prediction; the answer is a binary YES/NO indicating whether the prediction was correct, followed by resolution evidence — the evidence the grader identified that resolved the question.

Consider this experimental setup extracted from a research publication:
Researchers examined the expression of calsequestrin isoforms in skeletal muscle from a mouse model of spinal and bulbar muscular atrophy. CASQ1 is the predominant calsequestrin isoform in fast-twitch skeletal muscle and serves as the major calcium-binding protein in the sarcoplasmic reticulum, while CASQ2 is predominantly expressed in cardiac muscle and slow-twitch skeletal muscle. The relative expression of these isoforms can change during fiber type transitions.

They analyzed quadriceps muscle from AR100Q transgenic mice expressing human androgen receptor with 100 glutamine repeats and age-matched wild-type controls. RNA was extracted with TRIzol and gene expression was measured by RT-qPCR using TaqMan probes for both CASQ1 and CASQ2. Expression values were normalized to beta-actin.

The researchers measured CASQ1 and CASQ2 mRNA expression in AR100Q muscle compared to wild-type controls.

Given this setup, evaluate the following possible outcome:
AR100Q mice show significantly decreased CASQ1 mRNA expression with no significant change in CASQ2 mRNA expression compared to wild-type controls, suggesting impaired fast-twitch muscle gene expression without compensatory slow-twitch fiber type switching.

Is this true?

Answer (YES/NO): NO